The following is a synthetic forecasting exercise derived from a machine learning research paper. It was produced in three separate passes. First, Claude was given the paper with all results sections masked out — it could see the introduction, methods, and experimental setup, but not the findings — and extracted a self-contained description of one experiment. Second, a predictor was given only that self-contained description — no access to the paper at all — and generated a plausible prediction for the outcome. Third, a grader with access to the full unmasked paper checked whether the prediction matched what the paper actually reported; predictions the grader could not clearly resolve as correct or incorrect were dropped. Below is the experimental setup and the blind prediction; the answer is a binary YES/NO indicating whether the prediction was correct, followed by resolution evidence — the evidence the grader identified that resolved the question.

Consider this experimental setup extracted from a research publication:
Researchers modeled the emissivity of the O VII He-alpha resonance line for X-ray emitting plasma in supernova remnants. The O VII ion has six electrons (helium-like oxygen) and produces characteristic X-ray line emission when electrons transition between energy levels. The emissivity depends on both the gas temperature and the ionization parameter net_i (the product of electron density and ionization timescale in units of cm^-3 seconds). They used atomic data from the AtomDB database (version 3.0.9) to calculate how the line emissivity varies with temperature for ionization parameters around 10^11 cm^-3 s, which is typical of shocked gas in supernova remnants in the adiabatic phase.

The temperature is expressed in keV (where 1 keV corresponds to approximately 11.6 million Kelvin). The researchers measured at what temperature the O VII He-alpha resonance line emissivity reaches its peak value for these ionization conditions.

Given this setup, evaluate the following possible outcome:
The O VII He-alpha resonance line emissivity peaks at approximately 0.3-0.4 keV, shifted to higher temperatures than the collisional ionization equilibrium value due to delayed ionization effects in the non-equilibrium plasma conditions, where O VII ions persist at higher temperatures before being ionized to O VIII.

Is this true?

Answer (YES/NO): YES